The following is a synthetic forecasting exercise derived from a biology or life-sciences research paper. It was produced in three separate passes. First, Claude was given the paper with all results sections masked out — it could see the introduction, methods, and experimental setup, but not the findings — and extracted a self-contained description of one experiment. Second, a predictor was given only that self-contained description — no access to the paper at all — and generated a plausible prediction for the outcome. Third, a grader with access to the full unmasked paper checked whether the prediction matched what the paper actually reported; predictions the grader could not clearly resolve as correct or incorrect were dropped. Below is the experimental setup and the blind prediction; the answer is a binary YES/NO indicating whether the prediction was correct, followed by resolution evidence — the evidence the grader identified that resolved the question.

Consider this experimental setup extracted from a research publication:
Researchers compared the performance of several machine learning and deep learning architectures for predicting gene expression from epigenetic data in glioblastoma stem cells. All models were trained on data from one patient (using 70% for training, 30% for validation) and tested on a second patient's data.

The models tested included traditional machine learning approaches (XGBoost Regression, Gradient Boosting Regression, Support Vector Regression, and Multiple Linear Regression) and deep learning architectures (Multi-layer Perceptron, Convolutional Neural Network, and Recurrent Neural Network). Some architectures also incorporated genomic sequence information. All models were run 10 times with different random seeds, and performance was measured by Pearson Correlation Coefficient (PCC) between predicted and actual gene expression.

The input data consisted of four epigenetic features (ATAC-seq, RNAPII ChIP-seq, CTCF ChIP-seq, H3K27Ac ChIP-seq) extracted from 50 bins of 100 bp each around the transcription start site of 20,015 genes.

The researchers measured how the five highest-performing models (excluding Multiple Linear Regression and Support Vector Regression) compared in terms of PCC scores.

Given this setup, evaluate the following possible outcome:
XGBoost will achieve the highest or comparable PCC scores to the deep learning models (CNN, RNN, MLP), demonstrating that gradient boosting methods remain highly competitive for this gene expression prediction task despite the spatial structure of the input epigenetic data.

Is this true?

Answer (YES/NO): YES